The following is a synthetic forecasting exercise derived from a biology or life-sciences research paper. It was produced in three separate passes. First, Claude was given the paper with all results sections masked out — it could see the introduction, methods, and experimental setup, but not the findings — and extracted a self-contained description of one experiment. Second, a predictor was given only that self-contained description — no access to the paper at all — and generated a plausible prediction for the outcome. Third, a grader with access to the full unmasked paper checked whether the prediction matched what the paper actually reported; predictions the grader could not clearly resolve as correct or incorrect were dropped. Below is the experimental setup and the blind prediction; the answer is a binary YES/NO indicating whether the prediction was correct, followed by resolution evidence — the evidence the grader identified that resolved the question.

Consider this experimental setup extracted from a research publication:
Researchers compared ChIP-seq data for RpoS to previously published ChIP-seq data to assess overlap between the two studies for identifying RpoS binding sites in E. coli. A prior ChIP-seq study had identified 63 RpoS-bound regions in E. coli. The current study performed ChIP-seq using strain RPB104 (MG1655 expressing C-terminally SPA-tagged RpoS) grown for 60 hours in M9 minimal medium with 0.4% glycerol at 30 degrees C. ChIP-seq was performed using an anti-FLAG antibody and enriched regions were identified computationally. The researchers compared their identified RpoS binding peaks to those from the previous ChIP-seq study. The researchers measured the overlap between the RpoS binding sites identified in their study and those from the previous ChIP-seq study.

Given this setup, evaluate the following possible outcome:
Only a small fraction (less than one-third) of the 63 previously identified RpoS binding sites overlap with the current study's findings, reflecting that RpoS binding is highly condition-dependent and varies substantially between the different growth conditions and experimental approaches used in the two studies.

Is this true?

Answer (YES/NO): NO